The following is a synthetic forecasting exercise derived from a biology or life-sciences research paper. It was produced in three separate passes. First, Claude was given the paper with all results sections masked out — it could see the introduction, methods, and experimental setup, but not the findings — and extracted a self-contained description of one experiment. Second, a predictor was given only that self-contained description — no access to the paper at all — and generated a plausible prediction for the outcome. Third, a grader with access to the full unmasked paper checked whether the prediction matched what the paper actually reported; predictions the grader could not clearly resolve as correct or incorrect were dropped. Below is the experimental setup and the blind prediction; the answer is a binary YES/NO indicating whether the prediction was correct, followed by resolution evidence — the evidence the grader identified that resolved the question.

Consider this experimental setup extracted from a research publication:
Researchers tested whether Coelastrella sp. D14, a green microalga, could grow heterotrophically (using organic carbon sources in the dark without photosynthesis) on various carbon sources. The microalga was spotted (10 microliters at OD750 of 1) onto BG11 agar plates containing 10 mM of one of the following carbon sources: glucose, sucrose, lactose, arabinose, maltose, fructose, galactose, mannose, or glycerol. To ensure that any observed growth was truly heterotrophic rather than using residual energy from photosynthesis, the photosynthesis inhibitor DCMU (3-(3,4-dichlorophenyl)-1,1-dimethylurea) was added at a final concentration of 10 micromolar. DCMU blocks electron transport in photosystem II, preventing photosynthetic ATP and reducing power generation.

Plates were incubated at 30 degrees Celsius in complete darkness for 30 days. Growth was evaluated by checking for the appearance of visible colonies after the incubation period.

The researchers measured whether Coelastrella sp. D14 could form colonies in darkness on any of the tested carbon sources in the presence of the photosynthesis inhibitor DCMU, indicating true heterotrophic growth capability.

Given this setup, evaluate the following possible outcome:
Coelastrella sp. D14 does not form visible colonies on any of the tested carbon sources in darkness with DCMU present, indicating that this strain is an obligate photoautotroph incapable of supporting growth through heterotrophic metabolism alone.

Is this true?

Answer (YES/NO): NO